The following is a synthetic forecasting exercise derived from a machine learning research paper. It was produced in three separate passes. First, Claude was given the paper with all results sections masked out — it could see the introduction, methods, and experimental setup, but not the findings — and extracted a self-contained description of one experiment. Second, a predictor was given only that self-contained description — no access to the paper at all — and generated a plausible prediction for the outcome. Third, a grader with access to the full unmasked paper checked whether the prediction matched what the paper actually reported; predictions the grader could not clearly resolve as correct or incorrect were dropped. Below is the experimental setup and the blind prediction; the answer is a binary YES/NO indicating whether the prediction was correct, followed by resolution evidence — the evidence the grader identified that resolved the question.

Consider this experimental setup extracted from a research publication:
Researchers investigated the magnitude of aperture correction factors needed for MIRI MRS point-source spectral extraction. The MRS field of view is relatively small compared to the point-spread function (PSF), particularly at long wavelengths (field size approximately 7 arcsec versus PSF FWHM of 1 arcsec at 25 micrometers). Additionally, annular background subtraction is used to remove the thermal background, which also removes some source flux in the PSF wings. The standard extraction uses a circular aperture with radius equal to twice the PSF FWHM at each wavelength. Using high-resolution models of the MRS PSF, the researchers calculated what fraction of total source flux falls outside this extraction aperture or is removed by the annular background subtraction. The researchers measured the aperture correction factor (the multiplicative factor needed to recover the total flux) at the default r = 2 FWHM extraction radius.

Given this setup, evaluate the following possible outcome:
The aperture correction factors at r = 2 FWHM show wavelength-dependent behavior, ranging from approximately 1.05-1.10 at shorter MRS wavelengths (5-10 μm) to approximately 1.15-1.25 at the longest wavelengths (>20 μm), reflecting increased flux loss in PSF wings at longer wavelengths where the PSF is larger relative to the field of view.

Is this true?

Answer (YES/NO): NO